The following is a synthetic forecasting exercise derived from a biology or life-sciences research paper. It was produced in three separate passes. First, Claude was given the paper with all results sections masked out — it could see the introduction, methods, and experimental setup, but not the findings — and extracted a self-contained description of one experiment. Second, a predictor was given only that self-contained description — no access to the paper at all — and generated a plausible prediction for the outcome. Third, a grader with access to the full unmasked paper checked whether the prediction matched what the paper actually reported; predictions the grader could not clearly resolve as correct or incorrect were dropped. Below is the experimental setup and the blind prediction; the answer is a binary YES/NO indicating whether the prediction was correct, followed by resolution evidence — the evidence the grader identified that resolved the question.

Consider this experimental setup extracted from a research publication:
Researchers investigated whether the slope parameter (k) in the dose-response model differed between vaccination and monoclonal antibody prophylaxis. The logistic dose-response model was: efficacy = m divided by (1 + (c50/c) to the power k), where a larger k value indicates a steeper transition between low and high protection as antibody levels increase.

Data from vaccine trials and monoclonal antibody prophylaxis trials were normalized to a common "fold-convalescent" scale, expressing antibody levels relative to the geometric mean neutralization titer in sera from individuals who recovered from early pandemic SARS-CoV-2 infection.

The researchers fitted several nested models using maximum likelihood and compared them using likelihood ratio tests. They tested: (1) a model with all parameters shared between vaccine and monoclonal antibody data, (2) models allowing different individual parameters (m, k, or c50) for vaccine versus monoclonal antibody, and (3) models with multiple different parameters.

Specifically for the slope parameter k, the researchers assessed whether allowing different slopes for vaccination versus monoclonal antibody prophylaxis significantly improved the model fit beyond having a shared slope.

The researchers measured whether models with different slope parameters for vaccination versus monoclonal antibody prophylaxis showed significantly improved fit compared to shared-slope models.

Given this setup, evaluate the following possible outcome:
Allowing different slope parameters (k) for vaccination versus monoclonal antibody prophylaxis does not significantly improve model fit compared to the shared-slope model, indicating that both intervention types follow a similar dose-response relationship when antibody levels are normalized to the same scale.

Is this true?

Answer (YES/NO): NO